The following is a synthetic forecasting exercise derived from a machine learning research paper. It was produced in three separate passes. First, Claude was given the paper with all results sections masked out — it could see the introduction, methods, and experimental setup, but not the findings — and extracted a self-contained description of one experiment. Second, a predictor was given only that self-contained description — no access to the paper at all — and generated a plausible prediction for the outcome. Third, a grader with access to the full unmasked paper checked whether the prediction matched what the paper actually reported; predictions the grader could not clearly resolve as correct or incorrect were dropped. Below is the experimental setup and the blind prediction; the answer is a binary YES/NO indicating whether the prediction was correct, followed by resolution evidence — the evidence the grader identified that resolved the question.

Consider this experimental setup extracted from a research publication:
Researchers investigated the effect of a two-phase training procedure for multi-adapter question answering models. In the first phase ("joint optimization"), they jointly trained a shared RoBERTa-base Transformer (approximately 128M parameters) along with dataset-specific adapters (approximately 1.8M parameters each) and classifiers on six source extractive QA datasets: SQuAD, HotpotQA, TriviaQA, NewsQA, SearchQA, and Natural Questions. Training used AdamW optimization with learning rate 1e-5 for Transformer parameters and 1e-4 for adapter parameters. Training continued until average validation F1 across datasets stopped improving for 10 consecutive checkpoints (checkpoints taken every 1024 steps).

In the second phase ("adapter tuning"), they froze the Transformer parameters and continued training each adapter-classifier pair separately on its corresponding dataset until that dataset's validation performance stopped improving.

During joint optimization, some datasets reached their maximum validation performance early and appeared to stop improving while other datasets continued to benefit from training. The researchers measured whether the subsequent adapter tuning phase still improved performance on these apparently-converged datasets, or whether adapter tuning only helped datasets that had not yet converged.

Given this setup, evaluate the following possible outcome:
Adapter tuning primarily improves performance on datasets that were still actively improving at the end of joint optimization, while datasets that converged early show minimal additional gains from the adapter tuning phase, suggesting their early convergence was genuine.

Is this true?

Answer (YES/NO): NO